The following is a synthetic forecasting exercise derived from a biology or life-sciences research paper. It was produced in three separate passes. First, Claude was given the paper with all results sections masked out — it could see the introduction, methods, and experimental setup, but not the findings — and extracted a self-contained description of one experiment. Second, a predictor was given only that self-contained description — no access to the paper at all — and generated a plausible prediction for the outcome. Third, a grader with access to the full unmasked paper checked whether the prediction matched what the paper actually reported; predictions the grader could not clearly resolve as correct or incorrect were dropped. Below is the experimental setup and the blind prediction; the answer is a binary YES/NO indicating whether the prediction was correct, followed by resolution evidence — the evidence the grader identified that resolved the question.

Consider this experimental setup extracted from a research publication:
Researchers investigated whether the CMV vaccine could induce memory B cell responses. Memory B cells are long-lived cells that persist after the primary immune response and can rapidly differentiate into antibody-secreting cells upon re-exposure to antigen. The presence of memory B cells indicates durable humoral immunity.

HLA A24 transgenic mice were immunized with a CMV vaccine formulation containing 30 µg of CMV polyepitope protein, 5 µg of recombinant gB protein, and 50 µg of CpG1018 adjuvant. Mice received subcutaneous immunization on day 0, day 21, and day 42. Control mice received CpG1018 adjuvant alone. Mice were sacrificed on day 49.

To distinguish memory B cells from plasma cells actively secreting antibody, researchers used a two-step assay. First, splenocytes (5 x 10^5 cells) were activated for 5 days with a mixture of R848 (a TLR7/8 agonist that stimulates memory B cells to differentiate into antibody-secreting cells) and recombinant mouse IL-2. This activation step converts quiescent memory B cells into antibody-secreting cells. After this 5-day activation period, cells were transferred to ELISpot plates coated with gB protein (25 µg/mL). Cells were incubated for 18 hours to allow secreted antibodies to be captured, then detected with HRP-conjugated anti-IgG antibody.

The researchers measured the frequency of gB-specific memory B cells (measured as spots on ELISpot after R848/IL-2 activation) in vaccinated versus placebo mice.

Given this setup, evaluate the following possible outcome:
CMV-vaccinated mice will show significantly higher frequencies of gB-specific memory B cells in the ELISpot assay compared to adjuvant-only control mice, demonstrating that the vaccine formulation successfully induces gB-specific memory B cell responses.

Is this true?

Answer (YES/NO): YES